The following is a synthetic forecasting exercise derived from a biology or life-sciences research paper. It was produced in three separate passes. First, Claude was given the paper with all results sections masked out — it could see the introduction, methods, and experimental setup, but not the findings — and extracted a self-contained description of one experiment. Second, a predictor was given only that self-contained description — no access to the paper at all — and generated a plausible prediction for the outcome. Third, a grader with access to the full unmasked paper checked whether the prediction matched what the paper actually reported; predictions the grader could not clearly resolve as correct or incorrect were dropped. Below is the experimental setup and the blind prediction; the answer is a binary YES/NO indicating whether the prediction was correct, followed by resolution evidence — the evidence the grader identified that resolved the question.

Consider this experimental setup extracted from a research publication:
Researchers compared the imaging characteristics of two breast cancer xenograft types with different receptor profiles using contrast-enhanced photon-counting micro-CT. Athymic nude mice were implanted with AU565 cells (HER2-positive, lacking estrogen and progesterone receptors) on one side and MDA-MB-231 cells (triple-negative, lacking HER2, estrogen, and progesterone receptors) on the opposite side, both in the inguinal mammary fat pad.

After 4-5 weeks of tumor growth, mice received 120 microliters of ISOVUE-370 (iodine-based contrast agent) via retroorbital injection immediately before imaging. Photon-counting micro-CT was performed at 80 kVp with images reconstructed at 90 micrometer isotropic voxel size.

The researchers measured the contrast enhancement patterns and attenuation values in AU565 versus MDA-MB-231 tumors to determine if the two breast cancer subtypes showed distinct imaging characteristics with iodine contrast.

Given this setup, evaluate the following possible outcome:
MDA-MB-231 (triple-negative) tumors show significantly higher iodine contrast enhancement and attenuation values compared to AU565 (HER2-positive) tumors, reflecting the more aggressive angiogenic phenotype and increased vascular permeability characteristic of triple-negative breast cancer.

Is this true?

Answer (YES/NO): NO